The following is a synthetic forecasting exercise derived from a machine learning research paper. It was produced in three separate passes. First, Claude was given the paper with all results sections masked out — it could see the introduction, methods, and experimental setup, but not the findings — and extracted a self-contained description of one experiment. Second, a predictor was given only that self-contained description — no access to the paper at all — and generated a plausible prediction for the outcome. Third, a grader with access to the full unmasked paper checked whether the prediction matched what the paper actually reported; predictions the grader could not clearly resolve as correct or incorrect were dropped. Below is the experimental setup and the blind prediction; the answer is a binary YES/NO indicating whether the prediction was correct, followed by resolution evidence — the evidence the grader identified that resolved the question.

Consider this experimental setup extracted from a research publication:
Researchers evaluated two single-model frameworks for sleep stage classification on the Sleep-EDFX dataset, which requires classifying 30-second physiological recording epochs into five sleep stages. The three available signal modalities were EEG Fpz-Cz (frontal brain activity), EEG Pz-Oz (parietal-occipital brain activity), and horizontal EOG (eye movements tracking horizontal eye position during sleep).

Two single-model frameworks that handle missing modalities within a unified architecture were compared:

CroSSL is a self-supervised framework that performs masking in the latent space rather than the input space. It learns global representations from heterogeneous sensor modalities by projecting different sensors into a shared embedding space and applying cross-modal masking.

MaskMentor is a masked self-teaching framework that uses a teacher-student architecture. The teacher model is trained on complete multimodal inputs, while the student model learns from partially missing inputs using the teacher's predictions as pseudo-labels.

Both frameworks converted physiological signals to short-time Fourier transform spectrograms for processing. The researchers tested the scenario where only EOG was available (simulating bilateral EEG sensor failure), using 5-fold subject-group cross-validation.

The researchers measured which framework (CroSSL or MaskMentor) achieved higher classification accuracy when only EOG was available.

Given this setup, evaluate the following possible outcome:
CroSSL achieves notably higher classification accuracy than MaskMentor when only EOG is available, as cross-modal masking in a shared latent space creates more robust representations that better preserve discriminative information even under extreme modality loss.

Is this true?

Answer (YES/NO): NO